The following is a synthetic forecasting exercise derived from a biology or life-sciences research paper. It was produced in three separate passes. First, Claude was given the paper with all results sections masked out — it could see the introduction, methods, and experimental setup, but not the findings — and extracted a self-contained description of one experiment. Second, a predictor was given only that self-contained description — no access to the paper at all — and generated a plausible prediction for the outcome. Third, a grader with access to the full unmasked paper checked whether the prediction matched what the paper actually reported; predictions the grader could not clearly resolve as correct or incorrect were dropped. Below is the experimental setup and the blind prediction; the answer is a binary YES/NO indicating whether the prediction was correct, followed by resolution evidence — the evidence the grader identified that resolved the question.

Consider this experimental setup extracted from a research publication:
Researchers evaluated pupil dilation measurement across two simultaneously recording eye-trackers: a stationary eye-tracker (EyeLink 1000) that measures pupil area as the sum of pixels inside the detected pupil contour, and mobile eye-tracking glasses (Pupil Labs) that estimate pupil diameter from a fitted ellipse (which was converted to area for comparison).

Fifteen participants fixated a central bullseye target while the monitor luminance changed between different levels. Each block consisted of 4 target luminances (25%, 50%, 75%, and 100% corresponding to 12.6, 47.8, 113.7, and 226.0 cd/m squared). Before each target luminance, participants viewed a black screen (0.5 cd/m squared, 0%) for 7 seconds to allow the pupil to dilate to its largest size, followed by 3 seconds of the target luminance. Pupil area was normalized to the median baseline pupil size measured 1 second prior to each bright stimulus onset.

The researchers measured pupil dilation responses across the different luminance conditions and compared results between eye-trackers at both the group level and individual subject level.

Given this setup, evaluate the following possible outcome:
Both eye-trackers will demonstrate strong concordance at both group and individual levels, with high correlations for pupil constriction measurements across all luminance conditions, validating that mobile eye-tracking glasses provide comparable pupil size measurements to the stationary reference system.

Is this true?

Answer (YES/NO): NO